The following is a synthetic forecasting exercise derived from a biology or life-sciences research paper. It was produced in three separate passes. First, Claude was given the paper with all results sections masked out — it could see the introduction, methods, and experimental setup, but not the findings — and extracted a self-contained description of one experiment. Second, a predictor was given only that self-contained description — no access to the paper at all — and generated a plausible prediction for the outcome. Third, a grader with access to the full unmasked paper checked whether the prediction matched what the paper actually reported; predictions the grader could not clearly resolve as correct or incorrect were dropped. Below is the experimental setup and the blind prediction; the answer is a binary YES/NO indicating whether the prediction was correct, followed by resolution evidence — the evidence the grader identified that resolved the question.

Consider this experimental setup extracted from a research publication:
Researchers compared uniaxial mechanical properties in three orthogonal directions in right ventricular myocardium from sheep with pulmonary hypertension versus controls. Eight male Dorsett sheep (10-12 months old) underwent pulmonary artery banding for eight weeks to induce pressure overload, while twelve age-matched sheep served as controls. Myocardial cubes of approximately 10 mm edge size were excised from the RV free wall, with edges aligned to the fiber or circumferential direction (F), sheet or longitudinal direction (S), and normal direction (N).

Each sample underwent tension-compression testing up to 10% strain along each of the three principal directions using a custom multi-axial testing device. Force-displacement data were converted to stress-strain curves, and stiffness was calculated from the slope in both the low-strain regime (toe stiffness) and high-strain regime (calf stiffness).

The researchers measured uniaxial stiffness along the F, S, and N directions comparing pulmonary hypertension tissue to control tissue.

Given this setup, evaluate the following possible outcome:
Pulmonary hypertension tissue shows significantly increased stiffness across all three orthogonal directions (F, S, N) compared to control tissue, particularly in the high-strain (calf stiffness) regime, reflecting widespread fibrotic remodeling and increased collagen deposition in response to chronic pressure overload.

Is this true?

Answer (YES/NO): NO